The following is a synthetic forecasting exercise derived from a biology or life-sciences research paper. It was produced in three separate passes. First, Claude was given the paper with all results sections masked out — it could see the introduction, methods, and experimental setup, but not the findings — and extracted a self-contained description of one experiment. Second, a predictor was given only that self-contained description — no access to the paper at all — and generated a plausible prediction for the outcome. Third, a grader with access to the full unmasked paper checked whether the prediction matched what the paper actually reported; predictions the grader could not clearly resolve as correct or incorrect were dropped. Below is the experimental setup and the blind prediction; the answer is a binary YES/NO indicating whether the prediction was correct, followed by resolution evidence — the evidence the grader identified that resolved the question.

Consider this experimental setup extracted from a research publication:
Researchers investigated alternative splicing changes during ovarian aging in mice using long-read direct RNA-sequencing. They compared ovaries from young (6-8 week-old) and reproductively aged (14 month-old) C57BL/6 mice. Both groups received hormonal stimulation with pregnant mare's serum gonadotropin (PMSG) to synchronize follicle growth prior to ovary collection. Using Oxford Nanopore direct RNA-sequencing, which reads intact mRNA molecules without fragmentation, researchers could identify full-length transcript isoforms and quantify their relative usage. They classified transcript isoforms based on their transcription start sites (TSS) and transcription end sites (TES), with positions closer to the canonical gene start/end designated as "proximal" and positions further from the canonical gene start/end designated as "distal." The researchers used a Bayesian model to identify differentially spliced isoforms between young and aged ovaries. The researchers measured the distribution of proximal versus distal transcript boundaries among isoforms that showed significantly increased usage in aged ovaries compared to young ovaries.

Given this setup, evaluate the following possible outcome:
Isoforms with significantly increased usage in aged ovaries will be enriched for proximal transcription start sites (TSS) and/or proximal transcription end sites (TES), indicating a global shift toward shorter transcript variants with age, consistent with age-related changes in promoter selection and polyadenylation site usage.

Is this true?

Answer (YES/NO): NO